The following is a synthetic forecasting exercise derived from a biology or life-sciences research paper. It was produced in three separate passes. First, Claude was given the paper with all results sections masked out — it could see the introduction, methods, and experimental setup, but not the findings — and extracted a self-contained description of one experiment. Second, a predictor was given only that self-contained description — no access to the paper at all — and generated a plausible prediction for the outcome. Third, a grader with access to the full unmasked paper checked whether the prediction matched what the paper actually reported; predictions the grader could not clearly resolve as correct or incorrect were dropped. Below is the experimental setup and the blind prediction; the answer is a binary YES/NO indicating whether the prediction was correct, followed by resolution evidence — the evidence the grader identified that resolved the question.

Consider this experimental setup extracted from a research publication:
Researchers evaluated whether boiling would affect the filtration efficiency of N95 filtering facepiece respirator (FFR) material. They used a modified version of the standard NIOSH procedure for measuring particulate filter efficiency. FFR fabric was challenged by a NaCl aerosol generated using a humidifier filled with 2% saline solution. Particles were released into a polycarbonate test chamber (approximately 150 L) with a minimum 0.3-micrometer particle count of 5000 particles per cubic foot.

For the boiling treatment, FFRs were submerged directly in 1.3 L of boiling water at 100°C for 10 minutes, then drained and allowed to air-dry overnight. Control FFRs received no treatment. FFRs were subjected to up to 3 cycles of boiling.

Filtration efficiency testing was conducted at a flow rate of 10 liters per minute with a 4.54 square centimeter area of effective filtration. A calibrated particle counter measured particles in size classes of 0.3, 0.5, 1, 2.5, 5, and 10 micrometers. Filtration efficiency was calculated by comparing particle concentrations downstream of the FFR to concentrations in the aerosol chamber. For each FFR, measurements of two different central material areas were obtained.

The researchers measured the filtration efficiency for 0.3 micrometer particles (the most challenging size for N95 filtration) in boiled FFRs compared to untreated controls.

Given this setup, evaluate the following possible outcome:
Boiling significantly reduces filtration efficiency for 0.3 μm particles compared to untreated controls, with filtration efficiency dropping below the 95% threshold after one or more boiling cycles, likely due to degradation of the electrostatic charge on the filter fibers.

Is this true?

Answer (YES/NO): NO